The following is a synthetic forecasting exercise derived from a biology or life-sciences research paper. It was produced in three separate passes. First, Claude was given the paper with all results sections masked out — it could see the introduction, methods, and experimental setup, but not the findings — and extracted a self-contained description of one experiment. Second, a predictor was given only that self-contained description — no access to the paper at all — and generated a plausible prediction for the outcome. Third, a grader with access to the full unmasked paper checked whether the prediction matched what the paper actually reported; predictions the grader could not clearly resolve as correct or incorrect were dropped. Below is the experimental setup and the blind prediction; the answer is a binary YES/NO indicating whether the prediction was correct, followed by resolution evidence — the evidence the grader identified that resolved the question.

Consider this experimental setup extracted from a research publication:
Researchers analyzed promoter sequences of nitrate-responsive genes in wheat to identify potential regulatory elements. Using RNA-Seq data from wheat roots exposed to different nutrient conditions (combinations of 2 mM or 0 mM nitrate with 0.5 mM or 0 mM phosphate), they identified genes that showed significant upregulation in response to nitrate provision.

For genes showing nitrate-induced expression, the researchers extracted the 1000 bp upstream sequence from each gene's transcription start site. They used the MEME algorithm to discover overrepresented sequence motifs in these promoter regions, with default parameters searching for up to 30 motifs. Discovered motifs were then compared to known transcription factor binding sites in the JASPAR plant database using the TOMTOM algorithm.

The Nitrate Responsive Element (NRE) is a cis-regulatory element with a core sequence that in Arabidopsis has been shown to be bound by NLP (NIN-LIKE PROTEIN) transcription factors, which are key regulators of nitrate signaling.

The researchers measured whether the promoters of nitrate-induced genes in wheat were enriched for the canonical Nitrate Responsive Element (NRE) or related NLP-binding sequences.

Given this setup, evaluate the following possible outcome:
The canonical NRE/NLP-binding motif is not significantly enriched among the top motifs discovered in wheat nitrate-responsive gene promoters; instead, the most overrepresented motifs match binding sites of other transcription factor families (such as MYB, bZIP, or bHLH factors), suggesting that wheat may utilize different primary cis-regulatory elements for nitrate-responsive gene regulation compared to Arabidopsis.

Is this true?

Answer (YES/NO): NO